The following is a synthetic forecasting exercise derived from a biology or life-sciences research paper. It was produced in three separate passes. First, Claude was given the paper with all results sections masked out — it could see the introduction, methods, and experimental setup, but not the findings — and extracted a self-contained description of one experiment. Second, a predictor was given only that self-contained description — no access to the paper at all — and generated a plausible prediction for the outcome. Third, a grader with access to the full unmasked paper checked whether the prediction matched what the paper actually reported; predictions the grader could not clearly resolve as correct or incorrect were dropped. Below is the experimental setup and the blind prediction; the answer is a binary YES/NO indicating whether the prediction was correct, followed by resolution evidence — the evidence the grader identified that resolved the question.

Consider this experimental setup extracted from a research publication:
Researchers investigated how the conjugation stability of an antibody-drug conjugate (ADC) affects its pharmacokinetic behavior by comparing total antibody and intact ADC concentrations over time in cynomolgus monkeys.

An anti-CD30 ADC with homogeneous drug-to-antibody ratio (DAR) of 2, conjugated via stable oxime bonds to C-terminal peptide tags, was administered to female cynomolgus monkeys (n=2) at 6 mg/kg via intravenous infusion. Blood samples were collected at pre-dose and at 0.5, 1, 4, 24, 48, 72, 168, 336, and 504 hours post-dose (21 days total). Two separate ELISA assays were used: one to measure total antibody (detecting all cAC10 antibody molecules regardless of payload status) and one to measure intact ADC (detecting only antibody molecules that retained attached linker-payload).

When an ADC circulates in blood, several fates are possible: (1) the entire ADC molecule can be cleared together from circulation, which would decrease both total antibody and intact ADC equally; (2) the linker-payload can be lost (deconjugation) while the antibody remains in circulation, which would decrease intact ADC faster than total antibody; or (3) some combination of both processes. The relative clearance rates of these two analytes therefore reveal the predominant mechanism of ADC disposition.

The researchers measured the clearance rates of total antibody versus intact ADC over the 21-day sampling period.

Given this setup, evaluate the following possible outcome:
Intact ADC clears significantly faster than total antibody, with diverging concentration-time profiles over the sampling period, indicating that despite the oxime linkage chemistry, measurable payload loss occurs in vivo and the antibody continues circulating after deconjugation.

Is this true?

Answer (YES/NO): NO